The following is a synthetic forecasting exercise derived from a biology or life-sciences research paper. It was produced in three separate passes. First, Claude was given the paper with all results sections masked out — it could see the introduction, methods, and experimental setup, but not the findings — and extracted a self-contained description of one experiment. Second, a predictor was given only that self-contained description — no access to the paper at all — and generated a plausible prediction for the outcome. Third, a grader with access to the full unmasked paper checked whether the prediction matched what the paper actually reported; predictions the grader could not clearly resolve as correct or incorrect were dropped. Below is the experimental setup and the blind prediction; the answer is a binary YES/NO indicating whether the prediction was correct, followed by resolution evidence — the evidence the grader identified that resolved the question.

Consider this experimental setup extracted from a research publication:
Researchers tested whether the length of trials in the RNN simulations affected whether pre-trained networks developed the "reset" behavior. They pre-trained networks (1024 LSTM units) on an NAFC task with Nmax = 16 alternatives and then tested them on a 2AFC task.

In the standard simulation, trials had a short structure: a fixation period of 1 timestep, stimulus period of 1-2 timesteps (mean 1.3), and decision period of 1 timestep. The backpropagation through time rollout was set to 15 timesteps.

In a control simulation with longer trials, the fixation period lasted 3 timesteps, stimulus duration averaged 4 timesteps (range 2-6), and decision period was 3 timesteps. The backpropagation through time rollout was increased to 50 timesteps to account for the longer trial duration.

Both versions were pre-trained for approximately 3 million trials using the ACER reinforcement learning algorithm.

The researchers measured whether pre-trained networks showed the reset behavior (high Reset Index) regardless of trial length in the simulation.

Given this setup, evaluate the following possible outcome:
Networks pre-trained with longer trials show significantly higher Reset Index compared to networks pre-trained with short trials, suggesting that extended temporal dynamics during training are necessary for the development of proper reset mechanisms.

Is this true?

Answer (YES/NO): NO